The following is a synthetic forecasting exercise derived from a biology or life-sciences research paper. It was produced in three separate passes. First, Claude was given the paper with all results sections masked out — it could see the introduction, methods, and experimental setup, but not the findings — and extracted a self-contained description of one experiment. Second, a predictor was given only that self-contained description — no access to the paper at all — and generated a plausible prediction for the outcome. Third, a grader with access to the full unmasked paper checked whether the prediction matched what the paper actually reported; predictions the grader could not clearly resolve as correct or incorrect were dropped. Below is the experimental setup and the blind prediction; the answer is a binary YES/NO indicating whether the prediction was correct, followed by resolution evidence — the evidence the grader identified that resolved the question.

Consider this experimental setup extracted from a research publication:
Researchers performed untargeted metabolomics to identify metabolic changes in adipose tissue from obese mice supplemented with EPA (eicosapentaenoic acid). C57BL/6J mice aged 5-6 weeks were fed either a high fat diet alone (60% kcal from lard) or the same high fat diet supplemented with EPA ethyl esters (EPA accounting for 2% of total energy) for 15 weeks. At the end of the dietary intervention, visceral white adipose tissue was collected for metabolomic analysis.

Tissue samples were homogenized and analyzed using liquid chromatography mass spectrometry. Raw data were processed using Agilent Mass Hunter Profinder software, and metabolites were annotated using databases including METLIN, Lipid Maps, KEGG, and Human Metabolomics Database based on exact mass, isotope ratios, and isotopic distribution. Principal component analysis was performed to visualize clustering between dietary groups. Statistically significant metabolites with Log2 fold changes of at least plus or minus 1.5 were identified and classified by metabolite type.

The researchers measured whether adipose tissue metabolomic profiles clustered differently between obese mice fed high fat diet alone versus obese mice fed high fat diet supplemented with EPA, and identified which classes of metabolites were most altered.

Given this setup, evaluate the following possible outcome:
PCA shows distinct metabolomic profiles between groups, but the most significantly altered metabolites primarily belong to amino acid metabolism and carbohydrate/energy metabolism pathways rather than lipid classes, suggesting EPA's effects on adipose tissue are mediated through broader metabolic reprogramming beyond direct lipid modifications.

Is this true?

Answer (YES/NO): NO